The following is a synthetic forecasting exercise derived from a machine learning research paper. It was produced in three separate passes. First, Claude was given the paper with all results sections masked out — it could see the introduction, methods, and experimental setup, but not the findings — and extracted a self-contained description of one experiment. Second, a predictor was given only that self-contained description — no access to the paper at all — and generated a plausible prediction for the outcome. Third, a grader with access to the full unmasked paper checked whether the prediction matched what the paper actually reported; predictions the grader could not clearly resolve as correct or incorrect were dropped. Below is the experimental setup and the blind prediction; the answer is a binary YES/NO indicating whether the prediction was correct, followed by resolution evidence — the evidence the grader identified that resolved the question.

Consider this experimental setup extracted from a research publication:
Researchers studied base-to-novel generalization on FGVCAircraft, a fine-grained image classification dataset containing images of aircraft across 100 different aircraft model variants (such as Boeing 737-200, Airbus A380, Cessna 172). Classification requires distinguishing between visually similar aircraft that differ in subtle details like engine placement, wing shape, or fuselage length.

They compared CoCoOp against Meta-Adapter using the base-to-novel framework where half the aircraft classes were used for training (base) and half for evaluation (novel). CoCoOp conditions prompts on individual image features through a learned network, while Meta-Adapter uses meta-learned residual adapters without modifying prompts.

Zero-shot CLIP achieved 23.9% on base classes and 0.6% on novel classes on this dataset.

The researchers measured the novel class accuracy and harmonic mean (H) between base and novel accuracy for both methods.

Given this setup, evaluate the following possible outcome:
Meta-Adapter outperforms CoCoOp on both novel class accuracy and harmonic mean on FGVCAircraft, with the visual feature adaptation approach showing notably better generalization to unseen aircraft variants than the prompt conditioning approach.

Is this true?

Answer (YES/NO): YES